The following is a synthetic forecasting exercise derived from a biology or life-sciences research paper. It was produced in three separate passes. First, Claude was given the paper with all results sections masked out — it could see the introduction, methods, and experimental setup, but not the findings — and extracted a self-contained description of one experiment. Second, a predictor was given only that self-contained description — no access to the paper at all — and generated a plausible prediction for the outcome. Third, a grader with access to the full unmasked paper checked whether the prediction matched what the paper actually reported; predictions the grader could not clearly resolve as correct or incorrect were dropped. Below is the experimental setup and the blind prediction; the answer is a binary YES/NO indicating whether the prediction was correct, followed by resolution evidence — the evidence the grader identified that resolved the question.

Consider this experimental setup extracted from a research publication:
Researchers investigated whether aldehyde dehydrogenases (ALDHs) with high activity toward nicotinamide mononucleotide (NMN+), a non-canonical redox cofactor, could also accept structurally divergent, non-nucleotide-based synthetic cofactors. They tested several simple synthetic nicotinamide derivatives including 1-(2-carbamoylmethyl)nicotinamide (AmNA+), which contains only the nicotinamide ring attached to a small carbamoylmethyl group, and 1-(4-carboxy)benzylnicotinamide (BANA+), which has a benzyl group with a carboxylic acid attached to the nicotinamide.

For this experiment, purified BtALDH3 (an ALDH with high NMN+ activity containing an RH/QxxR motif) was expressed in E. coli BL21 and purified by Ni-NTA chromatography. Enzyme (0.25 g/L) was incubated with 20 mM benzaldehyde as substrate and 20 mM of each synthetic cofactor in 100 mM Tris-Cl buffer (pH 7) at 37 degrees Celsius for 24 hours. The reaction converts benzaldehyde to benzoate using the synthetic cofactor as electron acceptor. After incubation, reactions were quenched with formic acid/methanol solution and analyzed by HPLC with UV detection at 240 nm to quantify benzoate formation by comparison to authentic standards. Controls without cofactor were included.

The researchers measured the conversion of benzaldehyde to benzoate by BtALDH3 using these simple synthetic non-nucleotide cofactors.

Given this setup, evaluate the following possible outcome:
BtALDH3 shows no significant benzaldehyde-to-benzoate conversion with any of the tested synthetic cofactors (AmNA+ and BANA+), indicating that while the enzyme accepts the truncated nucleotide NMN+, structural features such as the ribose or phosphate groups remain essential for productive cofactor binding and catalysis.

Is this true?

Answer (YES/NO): NO